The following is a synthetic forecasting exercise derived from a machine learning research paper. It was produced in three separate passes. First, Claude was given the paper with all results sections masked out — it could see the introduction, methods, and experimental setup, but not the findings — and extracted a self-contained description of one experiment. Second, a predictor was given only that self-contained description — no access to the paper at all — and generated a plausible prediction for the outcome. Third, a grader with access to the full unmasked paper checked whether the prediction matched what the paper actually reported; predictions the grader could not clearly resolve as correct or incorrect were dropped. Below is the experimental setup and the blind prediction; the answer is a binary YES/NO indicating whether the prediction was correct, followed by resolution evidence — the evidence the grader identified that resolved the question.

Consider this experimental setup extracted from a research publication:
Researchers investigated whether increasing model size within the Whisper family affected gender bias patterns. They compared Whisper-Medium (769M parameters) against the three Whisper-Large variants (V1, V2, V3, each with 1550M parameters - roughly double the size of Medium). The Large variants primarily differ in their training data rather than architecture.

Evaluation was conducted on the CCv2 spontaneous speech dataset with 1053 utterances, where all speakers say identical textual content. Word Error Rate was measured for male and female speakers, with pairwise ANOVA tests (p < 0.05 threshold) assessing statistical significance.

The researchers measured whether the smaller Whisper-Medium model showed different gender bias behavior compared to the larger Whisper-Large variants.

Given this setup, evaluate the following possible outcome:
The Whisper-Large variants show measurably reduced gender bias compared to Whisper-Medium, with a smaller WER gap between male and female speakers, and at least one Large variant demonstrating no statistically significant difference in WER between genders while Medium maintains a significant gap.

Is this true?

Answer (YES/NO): NO